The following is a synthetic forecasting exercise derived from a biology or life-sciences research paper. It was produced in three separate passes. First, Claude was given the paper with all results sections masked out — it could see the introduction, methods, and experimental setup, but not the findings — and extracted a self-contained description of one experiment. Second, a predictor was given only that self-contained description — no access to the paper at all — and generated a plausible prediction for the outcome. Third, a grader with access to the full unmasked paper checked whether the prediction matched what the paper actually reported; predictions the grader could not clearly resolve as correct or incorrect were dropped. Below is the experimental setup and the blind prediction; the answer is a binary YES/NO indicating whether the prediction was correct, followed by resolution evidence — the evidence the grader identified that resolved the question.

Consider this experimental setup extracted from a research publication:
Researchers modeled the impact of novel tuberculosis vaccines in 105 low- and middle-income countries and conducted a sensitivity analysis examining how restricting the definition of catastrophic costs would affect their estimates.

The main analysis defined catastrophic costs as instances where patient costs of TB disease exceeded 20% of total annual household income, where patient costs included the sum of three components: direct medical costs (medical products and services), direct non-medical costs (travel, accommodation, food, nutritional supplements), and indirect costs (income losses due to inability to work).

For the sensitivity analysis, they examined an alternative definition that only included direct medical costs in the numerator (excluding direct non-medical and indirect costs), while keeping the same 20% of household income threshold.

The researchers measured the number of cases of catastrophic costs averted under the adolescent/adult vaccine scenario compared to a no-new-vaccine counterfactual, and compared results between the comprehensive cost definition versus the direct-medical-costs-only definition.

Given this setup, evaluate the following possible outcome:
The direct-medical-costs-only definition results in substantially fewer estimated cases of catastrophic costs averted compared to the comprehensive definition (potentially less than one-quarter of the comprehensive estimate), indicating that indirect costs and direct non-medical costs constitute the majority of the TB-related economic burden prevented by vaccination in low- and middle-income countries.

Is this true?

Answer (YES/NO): YES